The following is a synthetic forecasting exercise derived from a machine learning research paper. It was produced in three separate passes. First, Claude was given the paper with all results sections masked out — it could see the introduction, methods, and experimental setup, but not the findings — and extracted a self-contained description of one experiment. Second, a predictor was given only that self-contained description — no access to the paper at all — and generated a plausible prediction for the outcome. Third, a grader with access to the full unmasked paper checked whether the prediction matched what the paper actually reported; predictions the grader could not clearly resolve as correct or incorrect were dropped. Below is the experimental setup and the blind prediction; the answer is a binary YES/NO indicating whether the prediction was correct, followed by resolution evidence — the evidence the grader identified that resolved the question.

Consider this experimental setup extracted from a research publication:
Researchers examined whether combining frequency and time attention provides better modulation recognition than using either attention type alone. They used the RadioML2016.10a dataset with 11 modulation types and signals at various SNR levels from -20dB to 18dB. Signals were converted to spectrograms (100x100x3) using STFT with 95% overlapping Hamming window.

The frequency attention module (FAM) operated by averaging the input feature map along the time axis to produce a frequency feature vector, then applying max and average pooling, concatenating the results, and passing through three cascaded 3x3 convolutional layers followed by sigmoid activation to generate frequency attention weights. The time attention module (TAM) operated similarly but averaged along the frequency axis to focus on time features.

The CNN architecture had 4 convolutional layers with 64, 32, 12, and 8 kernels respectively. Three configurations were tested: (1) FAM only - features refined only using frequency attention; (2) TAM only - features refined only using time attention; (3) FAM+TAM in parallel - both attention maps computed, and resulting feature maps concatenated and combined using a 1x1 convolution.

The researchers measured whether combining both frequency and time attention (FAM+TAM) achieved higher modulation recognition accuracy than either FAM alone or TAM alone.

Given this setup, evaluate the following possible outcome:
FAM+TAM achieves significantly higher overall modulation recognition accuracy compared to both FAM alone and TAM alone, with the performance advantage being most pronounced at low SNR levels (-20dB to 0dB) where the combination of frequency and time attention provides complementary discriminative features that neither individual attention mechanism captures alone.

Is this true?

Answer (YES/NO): YES